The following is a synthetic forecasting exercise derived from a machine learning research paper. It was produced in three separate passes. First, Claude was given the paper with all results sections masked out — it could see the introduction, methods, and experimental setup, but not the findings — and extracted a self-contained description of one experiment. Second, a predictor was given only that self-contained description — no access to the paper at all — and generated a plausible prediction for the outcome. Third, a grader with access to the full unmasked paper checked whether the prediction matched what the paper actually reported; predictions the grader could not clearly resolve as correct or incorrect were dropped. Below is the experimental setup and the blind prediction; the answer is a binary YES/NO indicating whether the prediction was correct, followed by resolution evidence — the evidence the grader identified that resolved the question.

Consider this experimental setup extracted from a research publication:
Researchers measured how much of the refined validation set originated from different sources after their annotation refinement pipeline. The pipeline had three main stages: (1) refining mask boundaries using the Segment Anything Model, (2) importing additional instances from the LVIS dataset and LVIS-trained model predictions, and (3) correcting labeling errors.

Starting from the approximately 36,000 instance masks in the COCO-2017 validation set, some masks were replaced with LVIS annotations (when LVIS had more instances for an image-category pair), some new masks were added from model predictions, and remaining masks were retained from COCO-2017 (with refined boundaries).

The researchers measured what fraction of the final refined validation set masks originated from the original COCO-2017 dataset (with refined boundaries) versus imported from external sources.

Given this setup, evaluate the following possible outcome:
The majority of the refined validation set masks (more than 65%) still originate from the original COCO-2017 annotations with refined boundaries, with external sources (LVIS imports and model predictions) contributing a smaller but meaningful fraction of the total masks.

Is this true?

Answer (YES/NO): YES